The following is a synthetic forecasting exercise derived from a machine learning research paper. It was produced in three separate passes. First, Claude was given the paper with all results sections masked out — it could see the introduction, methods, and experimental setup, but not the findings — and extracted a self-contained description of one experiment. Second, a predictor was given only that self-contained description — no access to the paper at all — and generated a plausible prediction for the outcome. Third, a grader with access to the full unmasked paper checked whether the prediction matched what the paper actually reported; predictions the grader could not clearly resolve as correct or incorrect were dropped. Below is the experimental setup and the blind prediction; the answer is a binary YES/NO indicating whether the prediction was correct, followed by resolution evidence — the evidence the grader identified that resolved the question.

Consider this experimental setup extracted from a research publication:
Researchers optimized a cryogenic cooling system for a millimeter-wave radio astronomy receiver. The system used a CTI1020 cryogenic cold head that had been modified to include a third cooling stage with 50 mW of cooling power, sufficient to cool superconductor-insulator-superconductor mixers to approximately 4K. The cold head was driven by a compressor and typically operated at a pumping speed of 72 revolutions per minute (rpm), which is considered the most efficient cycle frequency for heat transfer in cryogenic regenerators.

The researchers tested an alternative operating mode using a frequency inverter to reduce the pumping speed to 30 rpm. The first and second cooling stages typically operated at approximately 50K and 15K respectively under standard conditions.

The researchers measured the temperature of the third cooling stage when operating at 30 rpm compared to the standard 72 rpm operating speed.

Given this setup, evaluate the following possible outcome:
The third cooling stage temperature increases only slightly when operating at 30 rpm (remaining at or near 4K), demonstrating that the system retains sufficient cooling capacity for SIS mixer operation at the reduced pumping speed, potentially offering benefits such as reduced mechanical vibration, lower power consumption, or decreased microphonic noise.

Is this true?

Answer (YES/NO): NO